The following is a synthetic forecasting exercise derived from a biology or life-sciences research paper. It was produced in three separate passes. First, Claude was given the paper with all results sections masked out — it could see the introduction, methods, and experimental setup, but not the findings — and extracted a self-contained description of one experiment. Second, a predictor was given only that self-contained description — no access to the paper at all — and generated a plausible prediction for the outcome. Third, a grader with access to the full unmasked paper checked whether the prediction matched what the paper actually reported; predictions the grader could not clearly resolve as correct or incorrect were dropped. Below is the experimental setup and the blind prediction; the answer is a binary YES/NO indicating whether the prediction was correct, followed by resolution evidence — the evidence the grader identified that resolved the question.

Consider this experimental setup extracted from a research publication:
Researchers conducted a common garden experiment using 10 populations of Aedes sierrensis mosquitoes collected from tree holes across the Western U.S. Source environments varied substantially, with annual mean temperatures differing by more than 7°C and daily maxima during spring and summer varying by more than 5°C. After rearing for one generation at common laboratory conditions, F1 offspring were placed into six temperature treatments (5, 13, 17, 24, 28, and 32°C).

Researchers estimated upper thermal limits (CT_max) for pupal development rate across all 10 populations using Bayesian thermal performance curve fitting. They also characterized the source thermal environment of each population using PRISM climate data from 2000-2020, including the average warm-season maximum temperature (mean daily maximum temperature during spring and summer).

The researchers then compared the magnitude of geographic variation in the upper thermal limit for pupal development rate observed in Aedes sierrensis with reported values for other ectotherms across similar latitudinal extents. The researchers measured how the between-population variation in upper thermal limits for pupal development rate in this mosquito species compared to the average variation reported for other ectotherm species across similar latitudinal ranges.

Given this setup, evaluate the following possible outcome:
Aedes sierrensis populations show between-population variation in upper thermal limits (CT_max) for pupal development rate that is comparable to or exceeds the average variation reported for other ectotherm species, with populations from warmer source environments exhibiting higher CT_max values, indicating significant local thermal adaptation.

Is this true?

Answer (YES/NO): YES